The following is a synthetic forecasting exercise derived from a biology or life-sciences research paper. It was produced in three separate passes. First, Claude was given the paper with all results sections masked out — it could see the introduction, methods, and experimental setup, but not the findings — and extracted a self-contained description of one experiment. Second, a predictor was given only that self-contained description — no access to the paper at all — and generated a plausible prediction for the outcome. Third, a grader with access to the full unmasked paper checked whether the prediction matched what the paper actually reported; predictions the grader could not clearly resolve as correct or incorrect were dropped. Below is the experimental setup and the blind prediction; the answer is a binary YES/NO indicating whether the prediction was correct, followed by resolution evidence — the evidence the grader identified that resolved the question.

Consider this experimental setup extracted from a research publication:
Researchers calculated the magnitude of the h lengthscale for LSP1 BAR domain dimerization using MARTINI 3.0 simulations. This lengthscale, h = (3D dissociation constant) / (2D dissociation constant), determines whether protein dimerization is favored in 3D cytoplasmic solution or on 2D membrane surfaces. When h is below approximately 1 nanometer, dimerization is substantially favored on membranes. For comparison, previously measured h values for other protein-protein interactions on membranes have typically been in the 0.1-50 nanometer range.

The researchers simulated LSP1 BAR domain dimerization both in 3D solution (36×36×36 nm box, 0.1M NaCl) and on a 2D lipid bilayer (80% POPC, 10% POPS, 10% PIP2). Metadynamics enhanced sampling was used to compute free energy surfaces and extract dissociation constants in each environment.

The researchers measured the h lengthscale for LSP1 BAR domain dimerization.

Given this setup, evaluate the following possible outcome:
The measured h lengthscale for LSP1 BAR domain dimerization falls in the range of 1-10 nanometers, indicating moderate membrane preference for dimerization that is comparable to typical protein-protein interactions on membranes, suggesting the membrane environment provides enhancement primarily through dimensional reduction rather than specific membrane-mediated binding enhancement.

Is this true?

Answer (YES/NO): NO